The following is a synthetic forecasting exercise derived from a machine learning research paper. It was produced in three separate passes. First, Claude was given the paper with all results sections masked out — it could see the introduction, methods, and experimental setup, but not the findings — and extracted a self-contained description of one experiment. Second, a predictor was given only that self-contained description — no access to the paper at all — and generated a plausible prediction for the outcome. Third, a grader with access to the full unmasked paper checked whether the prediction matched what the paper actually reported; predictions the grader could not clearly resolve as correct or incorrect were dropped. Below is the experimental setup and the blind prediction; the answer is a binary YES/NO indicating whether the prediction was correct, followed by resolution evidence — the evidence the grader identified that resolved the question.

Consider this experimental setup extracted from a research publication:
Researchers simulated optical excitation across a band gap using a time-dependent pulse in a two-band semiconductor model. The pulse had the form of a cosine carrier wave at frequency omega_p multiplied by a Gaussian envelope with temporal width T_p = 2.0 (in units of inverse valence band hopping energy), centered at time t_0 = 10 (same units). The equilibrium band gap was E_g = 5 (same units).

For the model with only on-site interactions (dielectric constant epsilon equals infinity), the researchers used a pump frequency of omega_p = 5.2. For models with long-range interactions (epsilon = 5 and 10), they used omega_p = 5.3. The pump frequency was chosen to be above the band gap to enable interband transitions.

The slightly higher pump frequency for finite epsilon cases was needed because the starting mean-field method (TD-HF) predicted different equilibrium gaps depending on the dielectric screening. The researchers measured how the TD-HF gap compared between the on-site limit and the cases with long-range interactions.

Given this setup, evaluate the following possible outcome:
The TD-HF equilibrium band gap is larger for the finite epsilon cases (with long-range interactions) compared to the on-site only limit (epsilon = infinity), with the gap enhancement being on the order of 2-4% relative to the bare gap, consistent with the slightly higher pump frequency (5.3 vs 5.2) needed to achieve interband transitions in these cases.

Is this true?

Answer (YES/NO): YES